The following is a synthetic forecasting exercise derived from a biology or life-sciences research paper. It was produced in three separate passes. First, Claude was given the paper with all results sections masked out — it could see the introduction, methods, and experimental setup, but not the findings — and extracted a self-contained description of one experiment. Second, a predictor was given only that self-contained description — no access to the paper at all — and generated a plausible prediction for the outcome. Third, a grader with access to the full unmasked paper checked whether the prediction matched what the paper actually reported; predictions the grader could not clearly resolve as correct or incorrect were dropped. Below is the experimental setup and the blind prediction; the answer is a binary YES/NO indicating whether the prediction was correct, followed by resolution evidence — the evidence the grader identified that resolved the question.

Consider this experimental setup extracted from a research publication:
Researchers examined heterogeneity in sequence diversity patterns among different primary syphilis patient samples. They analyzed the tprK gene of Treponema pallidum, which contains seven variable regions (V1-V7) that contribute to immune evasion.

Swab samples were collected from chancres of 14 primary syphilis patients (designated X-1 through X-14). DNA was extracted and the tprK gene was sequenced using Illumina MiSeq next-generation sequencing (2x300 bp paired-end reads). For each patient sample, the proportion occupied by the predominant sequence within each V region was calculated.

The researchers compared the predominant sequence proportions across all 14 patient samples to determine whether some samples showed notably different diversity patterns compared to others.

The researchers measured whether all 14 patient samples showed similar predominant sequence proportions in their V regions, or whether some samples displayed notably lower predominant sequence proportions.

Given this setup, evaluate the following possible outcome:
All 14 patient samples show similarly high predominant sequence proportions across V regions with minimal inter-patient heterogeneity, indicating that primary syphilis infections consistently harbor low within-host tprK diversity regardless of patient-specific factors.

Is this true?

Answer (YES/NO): NO